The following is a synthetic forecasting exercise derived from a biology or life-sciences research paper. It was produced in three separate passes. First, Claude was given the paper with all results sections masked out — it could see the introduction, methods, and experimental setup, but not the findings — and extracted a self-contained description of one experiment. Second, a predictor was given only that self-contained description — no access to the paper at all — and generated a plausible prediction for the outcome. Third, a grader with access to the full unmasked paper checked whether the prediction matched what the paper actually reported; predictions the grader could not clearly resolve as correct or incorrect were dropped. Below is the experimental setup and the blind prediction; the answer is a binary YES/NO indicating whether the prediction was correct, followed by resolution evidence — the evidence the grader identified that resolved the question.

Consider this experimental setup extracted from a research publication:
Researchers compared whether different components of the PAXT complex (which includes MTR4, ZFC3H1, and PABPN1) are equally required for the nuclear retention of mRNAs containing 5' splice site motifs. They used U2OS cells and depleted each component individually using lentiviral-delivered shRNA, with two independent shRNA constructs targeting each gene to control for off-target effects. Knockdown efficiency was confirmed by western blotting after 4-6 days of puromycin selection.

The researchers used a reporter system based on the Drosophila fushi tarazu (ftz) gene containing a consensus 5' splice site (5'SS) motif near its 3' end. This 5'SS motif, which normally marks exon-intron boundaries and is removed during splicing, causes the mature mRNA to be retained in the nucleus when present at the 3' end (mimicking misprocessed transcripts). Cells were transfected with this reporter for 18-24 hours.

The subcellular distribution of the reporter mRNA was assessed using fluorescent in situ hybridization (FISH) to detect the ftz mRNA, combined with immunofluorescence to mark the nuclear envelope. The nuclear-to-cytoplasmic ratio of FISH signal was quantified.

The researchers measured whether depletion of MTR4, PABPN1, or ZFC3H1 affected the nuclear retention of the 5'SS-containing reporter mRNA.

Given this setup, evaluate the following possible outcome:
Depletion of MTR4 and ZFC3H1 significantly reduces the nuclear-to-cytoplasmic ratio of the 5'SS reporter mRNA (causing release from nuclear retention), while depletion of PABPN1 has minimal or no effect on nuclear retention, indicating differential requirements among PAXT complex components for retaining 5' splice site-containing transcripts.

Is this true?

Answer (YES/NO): NO